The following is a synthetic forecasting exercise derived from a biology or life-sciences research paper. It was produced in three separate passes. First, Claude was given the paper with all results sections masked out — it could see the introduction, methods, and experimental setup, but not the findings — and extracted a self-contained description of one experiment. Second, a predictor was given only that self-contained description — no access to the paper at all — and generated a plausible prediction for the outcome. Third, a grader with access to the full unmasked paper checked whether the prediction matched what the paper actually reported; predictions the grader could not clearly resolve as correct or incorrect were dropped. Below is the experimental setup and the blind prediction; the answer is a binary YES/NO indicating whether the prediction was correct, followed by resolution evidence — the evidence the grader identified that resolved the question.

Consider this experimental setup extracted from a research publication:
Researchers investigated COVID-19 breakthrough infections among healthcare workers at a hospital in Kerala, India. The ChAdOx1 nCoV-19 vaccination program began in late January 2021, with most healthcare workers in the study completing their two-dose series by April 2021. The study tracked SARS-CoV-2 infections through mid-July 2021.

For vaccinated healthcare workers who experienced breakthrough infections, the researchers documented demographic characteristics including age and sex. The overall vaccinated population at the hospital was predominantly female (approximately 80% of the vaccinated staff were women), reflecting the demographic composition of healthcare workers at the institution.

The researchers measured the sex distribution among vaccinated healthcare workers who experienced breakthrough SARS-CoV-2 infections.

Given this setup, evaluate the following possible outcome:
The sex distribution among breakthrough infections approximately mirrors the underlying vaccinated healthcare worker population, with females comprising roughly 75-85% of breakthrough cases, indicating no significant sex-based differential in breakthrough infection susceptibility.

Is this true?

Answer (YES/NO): YES